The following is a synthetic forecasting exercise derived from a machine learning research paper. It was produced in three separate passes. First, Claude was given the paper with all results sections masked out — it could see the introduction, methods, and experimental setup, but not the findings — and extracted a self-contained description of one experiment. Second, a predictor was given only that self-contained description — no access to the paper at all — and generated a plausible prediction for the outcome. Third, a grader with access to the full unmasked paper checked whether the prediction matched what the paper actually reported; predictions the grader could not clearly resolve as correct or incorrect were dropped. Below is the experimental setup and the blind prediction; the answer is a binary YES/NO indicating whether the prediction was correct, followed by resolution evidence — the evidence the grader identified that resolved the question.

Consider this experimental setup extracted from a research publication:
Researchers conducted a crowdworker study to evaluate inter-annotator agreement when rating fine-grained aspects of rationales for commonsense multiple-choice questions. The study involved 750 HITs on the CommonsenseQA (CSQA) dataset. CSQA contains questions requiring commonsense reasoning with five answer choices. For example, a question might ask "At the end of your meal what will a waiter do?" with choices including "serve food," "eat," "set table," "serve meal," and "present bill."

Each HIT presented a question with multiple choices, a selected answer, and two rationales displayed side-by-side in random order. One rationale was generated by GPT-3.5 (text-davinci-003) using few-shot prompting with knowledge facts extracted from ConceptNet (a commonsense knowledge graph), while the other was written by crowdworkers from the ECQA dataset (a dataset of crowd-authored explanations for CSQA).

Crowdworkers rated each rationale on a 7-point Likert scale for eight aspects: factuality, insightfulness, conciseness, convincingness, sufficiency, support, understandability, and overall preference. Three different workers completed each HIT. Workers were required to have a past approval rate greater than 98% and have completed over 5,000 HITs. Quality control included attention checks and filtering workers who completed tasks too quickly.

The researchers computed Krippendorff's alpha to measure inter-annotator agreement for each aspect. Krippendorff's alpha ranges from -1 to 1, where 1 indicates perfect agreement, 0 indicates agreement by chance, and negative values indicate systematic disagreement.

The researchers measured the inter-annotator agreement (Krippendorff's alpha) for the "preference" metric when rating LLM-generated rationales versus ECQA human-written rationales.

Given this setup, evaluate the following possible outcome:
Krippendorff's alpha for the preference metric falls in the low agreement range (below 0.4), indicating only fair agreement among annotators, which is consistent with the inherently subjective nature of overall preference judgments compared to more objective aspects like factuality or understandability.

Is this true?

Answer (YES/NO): NO